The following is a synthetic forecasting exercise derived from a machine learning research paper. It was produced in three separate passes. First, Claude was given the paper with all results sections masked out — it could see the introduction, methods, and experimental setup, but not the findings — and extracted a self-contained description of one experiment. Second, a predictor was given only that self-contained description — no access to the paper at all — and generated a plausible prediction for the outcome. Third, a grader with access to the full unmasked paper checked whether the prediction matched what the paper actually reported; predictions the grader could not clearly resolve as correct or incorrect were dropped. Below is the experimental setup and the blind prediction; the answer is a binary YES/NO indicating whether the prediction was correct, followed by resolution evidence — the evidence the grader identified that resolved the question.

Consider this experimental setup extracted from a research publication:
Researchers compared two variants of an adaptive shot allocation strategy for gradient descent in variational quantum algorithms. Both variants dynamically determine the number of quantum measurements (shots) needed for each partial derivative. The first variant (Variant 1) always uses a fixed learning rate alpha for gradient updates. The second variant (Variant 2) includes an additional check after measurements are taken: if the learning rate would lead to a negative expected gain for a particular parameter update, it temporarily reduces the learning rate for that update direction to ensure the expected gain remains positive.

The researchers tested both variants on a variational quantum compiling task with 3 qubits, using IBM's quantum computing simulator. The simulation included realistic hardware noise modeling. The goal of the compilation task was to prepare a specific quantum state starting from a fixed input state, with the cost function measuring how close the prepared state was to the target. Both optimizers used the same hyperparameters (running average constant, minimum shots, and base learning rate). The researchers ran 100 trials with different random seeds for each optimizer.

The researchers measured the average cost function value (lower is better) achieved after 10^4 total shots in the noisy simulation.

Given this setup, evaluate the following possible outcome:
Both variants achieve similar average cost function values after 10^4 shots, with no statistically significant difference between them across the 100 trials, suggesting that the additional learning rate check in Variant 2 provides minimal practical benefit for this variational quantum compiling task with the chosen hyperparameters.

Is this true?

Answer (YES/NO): NO